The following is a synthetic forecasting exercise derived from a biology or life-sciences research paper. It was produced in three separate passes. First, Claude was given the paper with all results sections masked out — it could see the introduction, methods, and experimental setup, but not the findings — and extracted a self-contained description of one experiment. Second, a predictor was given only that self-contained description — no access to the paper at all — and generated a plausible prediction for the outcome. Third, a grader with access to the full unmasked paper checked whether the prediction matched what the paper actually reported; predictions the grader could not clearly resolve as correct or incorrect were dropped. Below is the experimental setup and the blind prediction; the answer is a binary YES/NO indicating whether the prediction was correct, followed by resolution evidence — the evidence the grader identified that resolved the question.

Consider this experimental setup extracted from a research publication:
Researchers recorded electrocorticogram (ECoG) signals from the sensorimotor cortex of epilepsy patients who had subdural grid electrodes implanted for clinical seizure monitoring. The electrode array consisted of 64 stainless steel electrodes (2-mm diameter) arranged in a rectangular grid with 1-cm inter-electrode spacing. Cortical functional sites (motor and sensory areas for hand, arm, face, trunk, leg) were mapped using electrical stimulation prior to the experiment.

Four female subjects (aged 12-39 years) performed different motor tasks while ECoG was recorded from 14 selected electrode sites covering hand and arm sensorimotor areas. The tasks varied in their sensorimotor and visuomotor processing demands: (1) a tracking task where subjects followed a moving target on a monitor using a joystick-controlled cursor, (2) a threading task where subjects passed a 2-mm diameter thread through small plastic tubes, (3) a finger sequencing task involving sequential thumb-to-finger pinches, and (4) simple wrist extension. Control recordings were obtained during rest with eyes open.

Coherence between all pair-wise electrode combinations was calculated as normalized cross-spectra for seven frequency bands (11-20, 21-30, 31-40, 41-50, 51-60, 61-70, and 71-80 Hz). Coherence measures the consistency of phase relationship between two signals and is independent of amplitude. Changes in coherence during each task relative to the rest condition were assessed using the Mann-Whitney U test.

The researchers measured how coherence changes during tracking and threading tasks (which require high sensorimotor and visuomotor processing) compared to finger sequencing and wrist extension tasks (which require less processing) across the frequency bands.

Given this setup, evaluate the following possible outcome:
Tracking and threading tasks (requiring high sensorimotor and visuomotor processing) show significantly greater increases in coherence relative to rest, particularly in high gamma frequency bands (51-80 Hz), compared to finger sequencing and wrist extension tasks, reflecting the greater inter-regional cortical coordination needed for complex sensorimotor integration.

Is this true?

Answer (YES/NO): NO